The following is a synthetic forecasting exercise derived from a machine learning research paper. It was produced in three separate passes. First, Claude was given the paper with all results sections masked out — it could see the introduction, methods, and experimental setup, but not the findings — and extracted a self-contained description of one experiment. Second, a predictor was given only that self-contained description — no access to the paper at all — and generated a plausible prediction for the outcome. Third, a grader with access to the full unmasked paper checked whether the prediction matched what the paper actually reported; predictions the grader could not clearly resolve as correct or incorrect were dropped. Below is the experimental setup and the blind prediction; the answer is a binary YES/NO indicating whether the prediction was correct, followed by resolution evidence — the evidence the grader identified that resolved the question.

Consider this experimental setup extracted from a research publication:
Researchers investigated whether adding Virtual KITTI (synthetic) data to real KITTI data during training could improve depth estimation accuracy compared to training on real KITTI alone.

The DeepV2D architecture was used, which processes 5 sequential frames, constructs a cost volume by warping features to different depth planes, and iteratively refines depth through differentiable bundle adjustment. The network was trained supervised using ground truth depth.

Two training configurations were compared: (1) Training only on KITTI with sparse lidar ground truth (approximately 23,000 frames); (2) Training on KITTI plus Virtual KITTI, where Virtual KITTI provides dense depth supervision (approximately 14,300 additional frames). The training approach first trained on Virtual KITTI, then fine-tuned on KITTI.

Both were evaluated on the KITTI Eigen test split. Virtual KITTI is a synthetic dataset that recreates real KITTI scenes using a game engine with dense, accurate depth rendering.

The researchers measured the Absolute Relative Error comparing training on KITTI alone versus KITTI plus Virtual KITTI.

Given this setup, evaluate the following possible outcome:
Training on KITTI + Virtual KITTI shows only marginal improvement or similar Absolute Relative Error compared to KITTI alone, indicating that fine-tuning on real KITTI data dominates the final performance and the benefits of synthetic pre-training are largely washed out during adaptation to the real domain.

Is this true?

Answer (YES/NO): NO